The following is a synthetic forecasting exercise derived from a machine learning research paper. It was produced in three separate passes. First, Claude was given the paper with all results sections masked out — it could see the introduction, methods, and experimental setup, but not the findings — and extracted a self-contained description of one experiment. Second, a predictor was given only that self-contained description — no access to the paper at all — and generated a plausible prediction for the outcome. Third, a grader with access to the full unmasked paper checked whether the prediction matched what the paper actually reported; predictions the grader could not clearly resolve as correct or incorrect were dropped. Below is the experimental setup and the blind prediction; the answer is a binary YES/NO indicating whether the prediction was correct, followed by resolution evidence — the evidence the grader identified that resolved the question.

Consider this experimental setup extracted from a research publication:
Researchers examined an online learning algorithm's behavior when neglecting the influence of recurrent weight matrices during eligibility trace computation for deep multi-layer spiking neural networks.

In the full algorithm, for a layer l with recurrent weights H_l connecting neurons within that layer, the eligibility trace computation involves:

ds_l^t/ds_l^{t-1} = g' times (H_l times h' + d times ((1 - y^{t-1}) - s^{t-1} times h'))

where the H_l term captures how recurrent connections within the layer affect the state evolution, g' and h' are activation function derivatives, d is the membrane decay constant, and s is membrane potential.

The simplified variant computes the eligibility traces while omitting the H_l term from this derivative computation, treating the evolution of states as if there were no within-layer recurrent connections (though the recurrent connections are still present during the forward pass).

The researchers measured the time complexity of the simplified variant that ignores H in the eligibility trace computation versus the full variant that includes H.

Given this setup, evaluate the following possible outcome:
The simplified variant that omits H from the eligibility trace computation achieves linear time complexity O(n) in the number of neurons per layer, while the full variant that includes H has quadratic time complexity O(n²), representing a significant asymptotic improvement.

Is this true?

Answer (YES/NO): NO